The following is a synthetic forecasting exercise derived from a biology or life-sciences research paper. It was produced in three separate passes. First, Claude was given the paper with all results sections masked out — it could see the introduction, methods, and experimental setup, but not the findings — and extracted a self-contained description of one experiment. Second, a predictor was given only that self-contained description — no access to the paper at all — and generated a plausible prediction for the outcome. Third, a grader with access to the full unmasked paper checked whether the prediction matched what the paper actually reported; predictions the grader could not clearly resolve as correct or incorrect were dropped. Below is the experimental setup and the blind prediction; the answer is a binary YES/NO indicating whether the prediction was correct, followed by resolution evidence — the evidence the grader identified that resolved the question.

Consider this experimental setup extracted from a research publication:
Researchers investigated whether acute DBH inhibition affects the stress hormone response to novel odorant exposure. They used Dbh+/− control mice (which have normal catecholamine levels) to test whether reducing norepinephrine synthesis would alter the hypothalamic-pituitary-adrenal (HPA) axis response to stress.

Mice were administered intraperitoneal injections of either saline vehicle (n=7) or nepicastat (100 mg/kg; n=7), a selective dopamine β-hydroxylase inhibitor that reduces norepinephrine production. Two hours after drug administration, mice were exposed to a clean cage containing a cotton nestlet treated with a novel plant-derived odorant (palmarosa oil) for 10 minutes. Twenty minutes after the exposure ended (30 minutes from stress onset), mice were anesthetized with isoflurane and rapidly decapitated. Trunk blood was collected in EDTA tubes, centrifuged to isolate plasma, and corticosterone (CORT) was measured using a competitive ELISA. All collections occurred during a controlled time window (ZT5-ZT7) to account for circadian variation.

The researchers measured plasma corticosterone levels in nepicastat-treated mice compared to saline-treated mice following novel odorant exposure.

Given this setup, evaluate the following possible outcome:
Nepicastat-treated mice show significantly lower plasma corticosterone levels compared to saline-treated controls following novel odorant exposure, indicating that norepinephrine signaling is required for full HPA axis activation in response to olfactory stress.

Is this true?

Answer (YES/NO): NO